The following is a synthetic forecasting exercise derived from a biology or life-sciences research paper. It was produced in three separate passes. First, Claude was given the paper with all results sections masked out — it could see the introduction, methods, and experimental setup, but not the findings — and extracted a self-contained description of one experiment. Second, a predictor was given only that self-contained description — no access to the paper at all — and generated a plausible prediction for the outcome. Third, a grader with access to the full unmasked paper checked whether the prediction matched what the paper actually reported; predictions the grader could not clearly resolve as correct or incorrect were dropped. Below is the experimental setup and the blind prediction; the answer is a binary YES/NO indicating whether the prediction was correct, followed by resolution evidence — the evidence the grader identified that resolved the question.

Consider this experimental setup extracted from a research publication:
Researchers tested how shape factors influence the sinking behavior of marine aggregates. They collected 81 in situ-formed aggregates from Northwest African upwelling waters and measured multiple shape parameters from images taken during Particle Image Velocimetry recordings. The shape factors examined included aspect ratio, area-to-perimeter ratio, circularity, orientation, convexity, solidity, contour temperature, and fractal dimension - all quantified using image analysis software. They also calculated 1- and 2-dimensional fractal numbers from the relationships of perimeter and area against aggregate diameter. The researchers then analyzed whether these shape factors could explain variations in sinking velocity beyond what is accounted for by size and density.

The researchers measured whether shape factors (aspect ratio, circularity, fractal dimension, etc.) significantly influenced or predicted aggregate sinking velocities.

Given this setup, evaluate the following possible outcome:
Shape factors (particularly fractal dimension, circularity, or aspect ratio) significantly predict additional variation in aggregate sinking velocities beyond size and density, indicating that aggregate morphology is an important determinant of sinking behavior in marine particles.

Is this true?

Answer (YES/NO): NO